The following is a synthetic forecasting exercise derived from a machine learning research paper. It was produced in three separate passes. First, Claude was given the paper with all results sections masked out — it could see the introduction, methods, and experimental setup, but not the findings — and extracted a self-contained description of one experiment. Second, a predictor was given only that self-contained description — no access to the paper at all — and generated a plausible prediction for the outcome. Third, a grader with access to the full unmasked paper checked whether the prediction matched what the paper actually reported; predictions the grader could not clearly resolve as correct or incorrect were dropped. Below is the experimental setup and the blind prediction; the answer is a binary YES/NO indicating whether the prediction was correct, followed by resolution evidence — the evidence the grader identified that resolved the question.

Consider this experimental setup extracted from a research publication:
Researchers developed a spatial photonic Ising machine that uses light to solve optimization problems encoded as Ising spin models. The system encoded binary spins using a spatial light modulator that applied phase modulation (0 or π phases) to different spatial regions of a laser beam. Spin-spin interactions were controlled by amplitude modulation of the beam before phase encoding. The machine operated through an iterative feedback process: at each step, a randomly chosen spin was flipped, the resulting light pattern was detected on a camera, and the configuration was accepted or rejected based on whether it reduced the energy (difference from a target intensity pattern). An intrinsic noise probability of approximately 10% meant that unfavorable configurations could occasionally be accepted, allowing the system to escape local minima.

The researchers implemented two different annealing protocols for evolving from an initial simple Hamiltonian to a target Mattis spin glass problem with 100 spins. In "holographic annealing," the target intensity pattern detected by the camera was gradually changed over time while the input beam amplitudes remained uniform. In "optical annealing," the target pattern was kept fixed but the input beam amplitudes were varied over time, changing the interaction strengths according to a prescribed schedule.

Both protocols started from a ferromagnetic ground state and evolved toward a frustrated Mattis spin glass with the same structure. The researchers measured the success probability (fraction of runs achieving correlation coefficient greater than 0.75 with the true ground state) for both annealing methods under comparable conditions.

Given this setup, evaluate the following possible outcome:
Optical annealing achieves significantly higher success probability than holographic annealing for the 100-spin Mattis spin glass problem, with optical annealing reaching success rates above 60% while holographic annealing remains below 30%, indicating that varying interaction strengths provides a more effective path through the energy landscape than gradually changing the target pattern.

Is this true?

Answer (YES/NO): NO